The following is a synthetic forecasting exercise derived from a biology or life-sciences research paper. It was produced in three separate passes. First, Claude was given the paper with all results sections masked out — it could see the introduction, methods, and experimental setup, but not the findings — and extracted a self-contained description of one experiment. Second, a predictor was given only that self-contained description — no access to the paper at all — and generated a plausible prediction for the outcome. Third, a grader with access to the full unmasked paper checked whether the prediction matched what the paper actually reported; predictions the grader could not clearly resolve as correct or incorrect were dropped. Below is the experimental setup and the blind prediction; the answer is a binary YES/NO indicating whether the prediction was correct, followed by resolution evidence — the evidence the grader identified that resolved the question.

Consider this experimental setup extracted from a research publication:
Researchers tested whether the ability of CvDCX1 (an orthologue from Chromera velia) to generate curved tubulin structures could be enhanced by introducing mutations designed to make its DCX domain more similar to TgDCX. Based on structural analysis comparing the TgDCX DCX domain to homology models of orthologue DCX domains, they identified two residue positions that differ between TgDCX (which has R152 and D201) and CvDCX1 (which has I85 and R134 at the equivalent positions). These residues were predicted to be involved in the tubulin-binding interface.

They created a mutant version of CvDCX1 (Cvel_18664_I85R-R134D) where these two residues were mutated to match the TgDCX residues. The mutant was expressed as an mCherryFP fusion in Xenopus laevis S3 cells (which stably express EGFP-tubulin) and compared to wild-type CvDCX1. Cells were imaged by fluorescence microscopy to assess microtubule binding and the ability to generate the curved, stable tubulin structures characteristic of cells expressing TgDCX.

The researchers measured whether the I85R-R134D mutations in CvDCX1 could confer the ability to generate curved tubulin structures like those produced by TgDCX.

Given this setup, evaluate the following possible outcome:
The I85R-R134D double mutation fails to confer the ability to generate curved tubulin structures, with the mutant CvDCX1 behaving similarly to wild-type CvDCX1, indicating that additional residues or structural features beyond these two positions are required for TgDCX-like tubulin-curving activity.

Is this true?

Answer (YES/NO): YES